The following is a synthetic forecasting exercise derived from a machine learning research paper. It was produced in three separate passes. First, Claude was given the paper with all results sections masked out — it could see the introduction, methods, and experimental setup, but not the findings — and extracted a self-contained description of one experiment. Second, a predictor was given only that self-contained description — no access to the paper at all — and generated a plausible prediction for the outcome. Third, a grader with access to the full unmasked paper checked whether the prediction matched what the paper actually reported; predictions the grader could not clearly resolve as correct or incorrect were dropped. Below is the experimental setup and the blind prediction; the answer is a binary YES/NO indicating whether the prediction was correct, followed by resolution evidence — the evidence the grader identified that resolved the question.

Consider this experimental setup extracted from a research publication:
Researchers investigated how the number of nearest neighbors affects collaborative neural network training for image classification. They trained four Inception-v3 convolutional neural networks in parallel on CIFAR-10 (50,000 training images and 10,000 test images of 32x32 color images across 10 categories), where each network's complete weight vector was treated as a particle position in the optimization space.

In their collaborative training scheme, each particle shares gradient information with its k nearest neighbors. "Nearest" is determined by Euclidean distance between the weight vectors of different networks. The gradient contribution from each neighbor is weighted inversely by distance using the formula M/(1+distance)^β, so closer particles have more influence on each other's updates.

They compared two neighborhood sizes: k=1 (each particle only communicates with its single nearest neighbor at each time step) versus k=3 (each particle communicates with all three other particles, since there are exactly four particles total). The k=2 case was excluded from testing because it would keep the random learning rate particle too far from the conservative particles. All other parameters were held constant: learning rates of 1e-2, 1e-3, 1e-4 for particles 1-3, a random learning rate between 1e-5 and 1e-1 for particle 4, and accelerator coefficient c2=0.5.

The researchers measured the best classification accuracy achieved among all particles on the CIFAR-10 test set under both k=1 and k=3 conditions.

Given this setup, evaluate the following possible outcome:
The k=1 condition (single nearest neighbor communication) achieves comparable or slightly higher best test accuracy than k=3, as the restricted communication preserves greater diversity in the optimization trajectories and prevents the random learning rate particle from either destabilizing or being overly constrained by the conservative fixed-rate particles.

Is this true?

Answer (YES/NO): NO